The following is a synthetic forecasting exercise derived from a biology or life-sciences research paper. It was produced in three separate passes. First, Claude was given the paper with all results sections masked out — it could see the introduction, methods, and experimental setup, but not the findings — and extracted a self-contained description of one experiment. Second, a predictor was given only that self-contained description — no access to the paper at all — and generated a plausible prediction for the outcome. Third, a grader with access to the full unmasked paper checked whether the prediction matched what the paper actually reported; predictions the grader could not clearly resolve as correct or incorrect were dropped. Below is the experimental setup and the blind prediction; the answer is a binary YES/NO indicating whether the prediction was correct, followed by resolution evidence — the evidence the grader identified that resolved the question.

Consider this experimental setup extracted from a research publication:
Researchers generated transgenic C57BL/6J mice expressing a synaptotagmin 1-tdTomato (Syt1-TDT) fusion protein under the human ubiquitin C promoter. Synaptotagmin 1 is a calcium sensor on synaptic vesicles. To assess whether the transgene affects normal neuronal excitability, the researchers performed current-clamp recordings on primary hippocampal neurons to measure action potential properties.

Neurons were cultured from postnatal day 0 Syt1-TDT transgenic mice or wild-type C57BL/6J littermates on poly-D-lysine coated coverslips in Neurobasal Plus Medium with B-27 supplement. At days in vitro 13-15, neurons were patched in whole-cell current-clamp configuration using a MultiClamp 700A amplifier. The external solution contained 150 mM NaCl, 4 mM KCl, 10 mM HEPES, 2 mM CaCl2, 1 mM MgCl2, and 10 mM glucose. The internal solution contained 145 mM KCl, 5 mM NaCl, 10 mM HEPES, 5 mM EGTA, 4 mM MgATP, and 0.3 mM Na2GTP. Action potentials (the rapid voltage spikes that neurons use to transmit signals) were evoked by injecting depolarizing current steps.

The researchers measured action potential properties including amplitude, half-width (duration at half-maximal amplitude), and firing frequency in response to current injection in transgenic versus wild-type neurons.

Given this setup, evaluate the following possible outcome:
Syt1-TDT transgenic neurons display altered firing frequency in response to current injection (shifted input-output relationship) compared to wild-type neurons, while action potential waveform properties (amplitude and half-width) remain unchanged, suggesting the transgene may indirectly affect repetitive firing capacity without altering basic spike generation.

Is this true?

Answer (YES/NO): NO